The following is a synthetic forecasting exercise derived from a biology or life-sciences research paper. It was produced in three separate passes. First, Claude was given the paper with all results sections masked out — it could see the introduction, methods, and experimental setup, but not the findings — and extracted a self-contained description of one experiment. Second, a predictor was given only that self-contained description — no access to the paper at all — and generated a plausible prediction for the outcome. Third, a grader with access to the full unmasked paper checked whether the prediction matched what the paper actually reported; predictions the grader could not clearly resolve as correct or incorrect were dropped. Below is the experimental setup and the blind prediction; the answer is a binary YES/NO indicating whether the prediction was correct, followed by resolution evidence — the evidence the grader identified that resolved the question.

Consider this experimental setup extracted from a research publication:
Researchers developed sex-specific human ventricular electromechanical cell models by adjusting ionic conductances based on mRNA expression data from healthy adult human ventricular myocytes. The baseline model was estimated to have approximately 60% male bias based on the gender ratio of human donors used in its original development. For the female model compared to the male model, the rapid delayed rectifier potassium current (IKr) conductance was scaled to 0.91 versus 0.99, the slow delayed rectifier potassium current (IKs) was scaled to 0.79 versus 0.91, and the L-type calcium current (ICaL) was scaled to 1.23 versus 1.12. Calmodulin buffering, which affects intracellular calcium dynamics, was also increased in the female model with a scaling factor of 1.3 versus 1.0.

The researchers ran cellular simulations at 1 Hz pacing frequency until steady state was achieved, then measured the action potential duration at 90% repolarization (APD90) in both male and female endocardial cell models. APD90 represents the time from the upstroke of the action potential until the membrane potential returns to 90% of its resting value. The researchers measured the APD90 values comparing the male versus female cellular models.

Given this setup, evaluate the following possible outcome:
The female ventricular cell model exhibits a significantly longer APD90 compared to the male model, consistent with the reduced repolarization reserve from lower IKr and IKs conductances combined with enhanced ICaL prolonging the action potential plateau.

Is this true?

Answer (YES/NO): YES